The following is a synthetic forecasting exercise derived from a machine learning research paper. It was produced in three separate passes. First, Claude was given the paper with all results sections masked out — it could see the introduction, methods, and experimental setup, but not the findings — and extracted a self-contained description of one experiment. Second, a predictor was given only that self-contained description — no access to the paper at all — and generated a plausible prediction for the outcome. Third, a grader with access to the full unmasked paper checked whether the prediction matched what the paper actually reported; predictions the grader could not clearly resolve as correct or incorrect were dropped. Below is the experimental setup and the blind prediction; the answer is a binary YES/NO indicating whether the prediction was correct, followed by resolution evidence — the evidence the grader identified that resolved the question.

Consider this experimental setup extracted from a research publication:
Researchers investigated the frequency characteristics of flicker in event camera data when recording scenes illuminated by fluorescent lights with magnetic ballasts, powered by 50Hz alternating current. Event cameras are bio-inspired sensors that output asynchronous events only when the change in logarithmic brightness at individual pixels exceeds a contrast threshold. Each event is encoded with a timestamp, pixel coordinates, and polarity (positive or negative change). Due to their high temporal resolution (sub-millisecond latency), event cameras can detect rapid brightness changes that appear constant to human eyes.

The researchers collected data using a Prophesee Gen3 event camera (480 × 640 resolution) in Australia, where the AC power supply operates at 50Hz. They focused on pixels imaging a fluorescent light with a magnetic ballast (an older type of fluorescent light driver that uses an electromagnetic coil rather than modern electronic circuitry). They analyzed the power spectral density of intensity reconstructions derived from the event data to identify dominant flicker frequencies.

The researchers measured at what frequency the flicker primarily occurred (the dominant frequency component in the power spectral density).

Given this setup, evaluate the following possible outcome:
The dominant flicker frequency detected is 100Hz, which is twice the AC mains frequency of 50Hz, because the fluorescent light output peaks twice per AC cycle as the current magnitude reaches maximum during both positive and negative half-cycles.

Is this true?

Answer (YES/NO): YES